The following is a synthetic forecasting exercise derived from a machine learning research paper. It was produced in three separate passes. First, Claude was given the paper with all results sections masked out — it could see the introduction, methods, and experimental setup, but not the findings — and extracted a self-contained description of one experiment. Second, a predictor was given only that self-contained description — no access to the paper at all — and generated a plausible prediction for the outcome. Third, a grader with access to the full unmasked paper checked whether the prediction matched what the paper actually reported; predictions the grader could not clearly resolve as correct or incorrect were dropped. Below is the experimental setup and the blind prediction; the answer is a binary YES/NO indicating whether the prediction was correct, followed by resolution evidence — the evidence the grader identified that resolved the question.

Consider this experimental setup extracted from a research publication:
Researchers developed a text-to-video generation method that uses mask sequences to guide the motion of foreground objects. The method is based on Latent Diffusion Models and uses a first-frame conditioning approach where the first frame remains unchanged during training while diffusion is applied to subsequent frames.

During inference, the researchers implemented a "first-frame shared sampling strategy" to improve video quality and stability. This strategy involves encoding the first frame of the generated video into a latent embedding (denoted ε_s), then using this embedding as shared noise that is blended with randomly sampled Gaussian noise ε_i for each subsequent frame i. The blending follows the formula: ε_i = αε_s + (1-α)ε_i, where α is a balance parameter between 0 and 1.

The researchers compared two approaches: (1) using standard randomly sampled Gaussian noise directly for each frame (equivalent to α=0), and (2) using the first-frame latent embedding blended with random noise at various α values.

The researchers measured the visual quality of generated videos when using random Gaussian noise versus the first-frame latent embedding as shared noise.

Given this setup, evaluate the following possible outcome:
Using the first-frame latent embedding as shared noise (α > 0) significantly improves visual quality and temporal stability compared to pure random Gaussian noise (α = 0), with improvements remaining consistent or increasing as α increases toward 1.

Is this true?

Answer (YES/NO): NO